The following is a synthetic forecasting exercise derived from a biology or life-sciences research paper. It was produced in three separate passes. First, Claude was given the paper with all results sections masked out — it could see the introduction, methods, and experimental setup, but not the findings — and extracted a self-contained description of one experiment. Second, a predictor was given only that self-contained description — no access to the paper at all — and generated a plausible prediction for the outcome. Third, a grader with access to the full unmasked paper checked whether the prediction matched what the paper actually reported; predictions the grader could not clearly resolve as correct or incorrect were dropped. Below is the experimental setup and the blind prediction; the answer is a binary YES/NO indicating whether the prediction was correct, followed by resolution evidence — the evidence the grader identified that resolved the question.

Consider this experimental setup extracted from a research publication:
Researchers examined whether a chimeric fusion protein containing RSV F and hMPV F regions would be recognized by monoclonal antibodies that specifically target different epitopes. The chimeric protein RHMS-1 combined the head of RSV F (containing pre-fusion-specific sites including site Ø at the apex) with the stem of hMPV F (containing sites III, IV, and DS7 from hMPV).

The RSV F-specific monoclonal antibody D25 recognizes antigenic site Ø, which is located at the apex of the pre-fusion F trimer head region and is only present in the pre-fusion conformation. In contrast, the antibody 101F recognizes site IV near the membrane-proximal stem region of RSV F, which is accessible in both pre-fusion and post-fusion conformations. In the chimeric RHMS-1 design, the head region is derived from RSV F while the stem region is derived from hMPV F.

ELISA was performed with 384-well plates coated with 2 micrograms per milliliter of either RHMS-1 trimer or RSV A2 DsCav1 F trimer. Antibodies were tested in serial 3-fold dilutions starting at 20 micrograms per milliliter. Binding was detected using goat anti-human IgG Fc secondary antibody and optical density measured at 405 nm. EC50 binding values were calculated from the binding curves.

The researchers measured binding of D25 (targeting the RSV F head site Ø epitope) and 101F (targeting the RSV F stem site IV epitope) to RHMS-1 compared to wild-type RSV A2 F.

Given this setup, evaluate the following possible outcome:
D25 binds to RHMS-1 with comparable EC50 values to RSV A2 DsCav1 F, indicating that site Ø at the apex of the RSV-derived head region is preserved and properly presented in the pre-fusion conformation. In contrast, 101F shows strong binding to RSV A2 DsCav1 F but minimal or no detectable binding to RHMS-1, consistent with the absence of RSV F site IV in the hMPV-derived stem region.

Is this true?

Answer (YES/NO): NO